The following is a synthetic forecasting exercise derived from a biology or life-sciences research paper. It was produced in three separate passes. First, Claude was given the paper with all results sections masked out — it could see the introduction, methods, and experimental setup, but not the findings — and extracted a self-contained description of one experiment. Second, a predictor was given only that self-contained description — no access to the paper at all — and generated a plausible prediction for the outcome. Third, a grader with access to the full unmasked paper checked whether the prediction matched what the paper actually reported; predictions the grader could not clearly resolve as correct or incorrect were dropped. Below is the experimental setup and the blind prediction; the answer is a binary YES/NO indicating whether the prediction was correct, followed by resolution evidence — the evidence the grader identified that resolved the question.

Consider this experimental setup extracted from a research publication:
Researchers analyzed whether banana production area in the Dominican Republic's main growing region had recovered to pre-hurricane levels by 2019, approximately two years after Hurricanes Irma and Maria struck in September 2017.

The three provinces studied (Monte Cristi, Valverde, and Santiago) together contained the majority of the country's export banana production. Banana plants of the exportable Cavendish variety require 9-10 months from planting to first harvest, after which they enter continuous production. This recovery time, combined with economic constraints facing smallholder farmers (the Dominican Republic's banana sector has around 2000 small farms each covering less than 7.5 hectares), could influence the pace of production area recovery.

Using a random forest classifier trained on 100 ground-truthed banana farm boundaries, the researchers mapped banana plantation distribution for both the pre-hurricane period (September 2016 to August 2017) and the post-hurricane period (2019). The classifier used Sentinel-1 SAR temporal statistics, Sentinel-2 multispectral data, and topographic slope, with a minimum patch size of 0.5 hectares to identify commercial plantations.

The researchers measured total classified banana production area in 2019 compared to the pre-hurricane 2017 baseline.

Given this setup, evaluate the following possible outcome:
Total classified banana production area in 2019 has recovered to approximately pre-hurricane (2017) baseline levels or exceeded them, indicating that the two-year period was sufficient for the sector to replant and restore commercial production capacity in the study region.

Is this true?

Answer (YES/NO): YES